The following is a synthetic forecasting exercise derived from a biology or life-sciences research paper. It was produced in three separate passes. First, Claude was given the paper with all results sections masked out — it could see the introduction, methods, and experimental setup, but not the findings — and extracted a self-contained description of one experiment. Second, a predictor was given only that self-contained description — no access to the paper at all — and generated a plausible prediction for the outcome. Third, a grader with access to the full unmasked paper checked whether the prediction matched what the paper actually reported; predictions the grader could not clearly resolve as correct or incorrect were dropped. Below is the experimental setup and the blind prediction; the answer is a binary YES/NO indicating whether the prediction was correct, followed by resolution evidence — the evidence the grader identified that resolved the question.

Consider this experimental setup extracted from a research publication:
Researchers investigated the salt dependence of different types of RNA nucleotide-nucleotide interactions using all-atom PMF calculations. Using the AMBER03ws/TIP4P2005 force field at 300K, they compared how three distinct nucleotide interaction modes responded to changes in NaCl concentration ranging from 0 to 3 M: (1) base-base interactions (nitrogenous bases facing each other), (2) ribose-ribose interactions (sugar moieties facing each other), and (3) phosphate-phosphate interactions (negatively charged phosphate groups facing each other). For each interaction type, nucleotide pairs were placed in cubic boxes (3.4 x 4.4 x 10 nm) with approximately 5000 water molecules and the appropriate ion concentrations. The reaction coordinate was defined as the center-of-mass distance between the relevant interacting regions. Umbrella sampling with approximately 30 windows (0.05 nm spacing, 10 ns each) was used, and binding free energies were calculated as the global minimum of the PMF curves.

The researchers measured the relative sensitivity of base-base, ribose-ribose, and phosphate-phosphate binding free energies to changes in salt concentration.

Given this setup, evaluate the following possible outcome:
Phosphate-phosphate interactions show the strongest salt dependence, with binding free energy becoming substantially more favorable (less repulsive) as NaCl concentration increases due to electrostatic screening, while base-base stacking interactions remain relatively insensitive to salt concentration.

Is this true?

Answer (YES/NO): YES